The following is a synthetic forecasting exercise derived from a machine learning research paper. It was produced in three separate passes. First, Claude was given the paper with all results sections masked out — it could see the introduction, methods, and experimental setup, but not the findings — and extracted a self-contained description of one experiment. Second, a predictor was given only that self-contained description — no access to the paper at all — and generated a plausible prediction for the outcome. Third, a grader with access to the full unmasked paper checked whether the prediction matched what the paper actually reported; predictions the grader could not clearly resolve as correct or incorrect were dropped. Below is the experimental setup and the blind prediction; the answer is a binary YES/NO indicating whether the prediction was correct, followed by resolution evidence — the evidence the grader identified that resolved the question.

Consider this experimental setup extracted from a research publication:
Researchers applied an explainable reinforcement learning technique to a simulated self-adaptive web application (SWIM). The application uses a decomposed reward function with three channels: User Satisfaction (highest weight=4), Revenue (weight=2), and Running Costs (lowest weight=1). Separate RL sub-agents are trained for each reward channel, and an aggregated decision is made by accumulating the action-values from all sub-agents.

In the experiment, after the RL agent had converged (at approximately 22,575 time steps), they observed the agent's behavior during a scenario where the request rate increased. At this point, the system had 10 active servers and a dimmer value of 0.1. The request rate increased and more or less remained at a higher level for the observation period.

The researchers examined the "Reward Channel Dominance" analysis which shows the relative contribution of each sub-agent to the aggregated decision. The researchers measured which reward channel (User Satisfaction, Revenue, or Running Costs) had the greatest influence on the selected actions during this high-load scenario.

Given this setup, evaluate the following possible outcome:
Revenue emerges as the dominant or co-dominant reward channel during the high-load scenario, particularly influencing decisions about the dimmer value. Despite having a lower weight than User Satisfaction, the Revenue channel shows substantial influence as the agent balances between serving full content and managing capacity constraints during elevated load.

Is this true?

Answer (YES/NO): NO